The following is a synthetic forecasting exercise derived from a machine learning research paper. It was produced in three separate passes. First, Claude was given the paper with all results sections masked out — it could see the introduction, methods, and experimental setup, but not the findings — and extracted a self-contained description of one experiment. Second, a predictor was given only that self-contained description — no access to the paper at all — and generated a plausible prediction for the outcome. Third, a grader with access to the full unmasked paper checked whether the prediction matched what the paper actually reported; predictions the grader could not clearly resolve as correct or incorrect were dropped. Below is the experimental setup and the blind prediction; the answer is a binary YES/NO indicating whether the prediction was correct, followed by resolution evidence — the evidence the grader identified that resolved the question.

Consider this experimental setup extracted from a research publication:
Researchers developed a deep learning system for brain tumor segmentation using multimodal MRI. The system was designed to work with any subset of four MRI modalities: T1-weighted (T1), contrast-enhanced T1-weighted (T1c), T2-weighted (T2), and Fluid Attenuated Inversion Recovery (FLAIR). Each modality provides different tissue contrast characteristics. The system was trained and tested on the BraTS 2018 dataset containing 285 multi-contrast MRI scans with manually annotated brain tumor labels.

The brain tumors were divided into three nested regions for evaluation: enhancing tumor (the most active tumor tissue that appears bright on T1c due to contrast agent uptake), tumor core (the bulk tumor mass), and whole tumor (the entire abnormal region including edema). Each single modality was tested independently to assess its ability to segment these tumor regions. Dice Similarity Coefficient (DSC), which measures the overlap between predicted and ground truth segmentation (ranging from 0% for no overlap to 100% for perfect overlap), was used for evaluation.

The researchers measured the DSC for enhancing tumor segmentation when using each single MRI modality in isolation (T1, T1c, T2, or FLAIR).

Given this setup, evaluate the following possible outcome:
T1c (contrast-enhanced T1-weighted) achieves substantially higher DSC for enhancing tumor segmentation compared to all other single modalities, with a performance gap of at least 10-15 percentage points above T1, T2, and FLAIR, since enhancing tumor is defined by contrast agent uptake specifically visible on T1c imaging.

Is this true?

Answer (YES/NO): YES